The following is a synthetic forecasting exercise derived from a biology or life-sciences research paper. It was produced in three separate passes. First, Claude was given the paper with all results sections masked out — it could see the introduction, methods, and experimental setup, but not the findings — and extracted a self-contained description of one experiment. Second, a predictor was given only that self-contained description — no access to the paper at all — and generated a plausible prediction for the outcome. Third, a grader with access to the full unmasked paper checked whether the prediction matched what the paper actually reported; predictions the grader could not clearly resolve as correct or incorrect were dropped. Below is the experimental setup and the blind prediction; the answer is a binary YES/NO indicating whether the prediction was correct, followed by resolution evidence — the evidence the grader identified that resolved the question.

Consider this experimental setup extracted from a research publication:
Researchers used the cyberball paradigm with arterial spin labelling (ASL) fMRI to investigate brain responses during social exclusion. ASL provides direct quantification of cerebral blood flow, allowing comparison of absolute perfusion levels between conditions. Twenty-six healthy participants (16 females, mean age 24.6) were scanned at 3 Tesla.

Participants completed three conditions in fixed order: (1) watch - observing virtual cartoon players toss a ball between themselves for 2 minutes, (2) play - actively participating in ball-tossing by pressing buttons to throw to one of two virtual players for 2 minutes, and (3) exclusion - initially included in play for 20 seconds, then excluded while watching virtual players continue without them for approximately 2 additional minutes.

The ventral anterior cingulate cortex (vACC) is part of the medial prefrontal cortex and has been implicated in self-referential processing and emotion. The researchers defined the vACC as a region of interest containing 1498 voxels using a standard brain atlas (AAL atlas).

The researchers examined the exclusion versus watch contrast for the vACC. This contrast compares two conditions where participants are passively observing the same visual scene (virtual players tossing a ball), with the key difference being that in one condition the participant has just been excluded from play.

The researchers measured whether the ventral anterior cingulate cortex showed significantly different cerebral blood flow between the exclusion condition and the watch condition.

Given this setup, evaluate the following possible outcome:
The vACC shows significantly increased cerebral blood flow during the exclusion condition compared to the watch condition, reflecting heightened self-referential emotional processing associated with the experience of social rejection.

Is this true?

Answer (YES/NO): YES